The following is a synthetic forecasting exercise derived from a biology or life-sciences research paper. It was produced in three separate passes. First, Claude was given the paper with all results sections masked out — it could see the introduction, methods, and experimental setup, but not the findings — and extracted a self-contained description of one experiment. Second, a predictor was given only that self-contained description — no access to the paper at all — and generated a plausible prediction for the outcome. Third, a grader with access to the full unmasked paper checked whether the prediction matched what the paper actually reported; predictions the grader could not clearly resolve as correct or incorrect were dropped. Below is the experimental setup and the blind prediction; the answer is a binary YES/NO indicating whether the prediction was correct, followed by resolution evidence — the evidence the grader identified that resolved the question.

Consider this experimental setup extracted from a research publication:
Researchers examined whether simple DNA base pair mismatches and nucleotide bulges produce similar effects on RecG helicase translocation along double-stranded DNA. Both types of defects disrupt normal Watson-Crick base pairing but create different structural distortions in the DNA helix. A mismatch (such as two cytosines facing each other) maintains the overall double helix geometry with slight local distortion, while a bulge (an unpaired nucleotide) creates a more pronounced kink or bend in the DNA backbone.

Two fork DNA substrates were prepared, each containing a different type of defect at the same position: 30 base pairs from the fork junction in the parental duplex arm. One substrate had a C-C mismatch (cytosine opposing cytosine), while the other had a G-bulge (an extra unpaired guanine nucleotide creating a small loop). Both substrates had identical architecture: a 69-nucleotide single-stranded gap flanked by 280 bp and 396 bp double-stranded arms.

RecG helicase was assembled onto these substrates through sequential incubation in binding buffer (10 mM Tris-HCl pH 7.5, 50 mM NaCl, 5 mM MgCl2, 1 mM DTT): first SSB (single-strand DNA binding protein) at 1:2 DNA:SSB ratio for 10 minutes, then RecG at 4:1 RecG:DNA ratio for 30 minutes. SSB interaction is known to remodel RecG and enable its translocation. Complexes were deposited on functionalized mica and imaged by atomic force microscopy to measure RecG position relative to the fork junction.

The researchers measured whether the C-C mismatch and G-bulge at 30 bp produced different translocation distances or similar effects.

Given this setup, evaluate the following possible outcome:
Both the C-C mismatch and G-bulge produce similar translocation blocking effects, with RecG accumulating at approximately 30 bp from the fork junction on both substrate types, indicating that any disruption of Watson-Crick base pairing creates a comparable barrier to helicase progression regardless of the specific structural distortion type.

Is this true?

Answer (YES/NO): YES